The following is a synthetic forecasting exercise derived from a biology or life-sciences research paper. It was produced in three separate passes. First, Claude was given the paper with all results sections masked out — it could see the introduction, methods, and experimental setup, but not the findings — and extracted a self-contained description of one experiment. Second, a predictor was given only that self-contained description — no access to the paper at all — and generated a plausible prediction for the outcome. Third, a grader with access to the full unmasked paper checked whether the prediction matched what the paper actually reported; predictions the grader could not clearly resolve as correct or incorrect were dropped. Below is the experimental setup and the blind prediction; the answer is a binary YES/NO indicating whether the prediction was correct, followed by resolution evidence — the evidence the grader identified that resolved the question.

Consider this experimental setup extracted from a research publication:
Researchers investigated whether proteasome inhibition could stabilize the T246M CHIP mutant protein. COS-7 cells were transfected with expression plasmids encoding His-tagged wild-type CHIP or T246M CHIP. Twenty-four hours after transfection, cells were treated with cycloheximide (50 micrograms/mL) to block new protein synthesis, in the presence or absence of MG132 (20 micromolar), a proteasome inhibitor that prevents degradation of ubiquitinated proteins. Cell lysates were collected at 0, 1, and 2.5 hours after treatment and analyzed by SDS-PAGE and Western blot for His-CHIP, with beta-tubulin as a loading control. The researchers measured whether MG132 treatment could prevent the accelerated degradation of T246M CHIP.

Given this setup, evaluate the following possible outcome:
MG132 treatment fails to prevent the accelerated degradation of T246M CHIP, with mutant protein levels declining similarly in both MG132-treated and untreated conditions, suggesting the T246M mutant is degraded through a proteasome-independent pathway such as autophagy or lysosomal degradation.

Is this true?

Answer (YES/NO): NO